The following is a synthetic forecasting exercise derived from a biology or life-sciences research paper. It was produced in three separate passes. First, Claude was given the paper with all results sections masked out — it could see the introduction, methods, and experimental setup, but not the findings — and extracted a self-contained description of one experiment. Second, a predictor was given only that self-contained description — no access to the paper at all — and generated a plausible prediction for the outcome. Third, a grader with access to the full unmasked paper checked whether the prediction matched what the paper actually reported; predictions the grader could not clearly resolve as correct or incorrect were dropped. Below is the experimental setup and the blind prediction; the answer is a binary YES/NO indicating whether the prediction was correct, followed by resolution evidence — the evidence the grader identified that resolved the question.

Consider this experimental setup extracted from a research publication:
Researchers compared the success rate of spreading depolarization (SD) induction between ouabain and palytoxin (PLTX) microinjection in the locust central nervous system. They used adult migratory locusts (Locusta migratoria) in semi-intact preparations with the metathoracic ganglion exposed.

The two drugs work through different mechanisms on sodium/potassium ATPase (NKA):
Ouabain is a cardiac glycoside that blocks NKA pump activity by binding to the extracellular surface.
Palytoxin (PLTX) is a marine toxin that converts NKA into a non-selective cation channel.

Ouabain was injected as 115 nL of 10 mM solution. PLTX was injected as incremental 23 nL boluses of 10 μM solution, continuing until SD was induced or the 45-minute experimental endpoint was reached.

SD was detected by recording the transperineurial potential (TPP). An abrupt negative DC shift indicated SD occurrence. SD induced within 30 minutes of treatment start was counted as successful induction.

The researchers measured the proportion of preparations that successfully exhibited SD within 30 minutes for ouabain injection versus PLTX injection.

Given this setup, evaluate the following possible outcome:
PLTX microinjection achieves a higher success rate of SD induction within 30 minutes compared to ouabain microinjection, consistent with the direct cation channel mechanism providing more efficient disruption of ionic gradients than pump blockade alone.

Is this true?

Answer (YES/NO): NO